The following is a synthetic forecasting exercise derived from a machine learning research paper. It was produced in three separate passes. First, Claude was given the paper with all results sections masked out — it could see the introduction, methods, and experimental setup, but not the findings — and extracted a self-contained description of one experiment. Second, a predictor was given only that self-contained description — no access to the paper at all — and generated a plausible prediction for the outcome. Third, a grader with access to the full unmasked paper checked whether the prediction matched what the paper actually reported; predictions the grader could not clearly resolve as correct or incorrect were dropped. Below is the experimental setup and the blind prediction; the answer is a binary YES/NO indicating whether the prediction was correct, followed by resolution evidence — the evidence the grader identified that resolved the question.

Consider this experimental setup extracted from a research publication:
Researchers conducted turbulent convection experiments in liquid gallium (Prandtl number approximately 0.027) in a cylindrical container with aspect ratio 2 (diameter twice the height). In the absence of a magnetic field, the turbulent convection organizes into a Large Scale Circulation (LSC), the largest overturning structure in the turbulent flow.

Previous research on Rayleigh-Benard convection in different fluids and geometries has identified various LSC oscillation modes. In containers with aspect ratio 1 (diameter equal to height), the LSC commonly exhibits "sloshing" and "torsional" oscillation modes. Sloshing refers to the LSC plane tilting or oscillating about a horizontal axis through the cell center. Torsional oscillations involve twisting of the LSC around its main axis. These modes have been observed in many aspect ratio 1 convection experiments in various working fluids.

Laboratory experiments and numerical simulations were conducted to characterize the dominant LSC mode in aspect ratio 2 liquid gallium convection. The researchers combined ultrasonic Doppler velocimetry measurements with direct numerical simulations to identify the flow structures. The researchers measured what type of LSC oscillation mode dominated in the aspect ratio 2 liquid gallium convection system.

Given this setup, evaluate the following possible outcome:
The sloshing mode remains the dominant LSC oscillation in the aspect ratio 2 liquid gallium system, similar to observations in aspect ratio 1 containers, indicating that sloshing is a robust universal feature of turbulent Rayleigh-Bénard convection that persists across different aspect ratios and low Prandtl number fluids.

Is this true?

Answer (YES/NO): NO